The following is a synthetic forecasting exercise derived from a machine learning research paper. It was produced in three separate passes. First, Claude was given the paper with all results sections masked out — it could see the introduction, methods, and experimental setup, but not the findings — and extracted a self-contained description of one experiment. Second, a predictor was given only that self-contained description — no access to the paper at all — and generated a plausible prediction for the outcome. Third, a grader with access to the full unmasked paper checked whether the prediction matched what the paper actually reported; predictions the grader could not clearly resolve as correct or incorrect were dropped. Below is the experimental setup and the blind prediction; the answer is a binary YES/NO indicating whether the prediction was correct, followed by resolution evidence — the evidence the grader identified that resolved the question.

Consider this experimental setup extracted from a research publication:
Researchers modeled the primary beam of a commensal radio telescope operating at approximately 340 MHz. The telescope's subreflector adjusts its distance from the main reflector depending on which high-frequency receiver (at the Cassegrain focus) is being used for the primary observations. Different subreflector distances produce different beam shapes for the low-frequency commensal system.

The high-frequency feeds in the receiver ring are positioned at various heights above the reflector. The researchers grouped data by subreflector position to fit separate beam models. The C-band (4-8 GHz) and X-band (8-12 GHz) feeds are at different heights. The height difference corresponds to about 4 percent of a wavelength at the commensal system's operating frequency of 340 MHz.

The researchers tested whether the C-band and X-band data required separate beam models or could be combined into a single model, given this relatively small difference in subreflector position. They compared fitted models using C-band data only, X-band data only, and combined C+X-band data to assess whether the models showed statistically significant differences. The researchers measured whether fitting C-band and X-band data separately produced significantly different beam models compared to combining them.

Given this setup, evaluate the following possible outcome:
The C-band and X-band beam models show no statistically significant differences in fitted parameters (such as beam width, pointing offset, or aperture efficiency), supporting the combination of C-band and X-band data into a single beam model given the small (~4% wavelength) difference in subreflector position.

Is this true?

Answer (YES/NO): YES